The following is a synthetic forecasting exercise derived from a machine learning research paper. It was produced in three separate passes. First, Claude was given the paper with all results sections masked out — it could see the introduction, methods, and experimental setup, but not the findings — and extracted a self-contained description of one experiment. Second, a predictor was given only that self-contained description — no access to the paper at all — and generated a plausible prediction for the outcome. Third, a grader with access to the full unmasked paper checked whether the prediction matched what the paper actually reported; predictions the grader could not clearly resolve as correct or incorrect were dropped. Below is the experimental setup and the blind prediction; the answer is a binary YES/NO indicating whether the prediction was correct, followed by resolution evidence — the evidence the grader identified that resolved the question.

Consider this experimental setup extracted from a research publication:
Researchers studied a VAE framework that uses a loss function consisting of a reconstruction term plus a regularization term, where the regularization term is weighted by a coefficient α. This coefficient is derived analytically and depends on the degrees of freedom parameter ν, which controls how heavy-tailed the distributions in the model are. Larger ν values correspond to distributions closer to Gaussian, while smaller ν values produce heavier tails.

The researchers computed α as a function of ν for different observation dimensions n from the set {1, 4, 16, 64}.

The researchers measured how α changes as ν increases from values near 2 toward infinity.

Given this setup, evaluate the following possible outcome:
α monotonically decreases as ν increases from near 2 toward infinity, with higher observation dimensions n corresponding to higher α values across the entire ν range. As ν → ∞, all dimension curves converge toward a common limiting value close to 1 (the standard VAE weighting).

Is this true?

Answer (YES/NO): NO